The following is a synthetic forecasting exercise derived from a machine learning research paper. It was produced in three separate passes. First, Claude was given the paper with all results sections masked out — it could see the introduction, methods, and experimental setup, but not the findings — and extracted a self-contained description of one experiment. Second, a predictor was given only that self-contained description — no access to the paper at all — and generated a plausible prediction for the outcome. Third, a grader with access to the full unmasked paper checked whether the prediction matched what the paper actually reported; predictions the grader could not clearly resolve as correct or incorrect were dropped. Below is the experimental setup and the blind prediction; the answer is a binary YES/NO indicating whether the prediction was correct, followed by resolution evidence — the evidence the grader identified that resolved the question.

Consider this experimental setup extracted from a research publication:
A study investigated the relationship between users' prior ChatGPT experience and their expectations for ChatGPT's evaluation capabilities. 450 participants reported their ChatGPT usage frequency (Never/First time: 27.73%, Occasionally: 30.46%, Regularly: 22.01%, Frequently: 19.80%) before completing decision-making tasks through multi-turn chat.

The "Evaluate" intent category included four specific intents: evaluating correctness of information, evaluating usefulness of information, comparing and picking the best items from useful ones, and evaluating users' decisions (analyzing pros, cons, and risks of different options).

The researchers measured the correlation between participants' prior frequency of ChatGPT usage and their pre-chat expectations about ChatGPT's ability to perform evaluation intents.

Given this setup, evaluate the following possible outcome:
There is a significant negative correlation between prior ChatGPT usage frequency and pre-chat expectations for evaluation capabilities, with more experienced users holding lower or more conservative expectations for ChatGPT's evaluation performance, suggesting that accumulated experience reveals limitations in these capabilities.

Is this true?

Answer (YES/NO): NO